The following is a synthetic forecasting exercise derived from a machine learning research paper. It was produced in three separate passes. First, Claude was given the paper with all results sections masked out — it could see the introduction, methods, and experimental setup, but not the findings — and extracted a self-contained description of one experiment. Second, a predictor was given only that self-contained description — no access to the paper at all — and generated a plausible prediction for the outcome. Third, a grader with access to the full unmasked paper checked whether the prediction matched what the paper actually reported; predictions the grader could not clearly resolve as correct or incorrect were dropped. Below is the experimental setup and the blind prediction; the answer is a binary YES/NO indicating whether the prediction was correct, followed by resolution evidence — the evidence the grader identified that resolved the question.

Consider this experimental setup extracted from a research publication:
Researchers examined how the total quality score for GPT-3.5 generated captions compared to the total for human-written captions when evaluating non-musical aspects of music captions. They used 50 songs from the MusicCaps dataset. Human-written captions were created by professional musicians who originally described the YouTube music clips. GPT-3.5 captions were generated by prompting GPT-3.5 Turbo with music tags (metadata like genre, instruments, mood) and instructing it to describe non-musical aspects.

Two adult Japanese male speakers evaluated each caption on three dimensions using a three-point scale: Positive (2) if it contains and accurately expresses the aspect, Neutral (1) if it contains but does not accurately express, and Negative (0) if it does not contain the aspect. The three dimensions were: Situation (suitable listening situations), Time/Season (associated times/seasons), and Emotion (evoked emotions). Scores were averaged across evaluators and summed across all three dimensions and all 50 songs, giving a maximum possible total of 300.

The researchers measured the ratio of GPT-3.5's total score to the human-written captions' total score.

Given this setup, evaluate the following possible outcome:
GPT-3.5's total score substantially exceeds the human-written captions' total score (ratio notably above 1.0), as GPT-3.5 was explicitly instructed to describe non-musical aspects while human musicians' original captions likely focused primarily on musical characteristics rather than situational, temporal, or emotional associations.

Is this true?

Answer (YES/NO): YES